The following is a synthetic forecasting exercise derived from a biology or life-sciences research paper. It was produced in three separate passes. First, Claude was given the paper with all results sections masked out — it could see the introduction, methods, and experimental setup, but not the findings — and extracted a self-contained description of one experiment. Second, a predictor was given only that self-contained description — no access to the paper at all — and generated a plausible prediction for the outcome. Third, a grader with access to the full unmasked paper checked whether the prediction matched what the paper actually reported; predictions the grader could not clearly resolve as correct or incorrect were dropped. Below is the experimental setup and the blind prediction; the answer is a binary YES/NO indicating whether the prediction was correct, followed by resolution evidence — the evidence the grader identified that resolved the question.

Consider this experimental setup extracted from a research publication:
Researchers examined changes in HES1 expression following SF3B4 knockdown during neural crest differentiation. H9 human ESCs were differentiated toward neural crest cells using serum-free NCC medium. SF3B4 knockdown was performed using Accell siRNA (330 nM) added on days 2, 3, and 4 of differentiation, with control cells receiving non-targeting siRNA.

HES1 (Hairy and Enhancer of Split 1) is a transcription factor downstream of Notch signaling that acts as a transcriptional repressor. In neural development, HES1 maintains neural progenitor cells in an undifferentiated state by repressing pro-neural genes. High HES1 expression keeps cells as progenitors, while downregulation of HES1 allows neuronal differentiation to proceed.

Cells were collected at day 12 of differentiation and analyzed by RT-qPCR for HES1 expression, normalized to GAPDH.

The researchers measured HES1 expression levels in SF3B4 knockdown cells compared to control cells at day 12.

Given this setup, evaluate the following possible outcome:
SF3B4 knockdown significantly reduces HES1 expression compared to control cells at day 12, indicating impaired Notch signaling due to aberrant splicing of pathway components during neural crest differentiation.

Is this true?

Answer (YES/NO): NO